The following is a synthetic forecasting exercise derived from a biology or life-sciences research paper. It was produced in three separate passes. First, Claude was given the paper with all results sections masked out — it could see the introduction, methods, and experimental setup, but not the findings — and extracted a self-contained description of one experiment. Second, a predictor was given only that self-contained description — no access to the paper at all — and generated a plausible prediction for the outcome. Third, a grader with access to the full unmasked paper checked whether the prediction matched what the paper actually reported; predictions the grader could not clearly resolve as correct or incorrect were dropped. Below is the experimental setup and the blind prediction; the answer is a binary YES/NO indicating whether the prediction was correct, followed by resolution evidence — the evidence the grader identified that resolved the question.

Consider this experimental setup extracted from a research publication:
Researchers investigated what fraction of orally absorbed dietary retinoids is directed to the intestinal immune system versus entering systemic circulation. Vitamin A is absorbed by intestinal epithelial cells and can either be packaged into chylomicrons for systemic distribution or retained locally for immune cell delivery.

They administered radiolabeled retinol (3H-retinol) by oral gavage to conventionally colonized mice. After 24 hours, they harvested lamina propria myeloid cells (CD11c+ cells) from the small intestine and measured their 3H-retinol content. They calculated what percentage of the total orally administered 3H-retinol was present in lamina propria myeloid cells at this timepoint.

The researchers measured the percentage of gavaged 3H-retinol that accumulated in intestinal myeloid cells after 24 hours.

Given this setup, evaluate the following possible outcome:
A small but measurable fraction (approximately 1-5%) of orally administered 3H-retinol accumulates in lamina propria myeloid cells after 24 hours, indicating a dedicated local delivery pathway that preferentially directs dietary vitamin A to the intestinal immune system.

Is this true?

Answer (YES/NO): NO